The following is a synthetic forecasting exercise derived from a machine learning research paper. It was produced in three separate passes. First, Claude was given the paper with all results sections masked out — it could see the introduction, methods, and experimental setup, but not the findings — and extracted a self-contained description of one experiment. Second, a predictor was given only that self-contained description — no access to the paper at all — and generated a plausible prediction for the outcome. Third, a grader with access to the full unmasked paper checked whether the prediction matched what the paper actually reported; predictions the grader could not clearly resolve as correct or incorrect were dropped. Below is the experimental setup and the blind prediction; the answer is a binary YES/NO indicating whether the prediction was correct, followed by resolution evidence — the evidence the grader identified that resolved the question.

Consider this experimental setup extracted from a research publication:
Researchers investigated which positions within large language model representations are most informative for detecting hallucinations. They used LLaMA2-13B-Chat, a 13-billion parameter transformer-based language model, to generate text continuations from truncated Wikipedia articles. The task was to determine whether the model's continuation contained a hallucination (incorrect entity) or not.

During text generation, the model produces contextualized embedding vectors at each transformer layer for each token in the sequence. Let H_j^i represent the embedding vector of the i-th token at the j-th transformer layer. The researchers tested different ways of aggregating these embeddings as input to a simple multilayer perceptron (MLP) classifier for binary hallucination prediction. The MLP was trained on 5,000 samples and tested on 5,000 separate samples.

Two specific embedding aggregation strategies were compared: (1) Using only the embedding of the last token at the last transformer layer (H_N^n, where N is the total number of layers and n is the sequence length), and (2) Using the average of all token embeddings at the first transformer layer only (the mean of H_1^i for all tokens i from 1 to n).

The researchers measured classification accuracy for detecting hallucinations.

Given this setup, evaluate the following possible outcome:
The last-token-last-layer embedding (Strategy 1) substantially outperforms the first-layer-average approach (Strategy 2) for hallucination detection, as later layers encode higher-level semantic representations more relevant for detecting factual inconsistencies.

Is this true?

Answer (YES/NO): YES